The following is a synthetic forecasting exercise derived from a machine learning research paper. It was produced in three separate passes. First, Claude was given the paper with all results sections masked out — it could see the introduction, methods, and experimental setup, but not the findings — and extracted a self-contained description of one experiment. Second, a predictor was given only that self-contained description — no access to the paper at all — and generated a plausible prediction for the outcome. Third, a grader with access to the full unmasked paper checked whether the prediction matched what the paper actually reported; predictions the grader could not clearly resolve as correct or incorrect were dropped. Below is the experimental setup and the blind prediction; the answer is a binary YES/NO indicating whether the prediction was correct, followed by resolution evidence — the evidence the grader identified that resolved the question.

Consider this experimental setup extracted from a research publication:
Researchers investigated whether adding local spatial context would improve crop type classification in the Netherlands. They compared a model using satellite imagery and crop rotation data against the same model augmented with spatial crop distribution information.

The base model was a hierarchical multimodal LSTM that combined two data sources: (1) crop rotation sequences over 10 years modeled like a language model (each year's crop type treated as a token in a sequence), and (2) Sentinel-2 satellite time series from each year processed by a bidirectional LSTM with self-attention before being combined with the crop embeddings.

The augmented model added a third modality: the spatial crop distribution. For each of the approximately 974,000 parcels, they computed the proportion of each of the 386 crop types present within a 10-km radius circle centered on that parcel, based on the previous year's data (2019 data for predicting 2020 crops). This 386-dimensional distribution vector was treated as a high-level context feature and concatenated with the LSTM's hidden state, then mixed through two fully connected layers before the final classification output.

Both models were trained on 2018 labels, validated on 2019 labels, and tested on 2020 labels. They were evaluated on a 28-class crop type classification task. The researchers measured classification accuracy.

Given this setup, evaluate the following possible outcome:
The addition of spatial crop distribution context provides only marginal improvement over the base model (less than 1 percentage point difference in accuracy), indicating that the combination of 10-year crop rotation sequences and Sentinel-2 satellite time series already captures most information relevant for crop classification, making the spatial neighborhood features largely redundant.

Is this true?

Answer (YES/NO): YES